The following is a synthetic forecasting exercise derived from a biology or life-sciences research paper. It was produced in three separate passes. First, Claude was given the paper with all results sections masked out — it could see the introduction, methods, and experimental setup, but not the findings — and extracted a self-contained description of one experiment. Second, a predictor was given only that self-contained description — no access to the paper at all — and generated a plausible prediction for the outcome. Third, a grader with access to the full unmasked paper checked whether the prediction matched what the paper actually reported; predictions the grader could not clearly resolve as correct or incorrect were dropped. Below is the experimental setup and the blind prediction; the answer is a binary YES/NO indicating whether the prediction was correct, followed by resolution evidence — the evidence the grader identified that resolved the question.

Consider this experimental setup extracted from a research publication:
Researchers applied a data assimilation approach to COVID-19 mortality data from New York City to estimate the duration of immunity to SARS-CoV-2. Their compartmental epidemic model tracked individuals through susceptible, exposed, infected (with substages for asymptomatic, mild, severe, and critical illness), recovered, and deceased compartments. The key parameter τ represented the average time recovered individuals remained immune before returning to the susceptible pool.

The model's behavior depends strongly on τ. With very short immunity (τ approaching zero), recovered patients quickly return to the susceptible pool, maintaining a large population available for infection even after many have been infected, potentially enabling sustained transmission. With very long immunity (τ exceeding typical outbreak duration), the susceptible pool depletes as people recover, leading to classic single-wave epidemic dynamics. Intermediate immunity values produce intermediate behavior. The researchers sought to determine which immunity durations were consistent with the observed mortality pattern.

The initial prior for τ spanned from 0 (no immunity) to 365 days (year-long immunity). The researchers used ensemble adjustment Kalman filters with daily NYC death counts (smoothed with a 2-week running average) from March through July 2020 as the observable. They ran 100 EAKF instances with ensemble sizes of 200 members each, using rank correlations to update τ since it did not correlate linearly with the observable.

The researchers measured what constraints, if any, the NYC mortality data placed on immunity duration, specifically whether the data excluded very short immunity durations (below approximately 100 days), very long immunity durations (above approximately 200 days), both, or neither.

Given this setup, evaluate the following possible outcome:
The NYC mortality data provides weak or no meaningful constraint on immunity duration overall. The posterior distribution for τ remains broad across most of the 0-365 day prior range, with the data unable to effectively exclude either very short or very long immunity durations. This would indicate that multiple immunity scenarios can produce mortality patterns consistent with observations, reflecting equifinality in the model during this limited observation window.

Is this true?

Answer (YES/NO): NO